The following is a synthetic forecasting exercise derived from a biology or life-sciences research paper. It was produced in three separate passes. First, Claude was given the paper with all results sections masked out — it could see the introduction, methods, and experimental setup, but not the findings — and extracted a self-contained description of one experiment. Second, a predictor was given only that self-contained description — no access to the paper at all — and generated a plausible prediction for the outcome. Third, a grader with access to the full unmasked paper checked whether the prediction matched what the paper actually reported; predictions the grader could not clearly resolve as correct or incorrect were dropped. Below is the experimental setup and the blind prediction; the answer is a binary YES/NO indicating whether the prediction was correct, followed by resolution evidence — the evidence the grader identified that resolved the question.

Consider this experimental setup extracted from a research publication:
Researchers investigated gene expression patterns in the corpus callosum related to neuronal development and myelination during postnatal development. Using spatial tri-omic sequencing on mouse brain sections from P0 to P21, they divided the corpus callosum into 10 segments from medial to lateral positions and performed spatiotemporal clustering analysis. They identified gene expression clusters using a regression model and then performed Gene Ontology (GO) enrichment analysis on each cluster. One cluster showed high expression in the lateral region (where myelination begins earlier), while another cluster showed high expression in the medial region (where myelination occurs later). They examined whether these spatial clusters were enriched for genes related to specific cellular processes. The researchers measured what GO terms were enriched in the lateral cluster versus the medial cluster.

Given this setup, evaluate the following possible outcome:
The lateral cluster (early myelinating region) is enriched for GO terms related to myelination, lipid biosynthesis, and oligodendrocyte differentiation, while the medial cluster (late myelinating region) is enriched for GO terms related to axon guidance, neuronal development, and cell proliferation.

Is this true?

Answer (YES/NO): NO